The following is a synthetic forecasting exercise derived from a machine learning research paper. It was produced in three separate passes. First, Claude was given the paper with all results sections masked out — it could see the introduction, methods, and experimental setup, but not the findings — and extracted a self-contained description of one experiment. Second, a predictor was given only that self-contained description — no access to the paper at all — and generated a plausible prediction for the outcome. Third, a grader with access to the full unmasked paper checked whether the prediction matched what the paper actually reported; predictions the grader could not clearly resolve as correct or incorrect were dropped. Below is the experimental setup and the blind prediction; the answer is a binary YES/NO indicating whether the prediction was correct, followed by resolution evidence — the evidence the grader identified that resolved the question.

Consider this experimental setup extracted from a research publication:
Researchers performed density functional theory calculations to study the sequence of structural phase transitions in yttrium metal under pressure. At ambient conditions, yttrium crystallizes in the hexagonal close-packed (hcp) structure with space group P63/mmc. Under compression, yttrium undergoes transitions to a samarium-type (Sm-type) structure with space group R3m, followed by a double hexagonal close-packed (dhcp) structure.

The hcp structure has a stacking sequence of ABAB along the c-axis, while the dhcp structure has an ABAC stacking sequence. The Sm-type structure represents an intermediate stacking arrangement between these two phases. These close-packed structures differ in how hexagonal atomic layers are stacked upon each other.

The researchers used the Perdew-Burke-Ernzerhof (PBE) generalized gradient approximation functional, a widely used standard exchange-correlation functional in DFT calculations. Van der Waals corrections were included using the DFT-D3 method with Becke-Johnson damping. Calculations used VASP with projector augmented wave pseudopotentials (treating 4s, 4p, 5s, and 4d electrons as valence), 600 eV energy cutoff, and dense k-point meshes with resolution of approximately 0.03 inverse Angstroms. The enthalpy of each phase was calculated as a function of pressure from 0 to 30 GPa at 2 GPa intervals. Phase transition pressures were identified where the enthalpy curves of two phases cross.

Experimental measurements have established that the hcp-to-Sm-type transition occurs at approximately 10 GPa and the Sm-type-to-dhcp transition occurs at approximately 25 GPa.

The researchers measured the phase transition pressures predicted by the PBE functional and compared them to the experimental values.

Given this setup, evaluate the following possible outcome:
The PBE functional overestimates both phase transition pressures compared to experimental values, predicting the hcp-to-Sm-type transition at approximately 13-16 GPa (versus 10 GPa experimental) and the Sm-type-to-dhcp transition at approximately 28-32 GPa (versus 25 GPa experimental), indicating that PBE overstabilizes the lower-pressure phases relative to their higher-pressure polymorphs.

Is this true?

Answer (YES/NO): NO